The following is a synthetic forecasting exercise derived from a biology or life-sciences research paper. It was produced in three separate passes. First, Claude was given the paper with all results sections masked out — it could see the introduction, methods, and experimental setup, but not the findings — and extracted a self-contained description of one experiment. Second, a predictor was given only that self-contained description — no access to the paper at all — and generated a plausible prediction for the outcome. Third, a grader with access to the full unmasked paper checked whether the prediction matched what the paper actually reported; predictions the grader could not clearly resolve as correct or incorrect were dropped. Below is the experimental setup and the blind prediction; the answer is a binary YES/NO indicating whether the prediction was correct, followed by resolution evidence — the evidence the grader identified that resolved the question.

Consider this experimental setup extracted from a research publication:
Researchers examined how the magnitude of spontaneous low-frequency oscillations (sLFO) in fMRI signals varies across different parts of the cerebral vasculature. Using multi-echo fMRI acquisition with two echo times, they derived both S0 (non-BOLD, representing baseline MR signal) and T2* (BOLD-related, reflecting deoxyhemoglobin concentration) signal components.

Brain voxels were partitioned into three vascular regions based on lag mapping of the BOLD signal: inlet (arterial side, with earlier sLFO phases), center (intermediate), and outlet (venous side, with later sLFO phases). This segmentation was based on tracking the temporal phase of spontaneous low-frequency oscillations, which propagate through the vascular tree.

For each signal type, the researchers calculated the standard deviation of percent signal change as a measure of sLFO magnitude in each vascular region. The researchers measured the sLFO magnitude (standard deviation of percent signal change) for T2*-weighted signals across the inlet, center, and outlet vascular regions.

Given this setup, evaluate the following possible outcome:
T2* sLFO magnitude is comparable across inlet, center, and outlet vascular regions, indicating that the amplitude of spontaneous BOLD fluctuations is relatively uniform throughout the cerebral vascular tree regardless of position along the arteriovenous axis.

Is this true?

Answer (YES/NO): NO